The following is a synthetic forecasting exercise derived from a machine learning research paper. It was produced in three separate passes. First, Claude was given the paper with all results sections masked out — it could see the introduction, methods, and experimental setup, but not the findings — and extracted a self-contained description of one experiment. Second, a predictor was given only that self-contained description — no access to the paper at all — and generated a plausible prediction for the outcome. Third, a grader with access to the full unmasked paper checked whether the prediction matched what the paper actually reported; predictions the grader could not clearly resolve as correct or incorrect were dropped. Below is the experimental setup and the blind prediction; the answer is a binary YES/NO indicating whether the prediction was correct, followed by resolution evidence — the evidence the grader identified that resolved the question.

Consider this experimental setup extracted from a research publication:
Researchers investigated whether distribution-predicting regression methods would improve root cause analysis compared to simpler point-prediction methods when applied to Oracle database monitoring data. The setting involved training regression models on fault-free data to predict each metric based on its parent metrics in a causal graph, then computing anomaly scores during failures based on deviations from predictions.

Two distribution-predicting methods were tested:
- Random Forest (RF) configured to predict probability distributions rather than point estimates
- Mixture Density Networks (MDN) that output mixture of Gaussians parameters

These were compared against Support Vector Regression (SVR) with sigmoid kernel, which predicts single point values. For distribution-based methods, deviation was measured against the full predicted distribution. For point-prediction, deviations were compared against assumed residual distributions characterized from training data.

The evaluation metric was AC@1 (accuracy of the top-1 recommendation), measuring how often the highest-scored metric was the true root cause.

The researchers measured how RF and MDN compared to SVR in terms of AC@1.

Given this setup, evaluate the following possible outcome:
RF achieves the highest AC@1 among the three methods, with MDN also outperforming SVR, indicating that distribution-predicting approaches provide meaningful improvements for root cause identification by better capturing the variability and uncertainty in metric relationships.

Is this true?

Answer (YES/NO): NO